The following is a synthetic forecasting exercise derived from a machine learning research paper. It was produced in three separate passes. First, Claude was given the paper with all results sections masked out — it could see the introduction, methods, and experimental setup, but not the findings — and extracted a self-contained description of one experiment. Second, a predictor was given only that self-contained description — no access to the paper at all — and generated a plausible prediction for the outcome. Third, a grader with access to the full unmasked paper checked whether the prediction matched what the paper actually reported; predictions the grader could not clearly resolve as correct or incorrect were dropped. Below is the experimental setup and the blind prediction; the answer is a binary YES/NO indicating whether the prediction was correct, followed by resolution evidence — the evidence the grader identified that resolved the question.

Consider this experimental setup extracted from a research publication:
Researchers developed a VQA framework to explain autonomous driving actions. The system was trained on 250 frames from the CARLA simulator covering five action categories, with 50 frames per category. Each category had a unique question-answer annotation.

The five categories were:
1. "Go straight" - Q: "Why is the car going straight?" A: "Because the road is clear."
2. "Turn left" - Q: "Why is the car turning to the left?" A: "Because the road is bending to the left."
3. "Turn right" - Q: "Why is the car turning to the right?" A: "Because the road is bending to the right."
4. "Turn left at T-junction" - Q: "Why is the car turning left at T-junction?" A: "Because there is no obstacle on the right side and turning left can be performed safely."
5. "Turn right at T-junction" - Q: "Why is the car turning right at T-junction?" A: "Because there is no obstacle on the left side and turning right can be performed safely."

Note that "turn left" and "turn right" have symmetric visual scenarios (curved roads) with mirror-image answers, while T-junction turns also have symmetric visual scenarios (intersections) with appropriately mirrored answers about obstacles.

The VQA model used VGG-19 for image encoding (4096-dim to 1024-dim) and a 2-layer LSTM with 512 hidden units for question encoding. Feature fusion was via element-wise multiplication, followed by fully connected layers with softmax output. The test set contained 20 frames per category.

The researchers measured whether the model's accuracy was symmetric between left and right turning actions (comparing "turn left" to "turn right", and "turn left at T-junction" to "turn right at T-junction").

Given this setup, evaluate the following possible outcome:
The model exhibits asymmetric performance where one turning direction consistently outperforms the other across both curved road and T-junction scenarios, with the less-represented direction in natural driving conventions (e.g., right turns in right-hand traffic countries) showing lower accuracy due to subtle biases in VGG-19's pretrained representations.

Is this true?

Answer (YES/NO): NO